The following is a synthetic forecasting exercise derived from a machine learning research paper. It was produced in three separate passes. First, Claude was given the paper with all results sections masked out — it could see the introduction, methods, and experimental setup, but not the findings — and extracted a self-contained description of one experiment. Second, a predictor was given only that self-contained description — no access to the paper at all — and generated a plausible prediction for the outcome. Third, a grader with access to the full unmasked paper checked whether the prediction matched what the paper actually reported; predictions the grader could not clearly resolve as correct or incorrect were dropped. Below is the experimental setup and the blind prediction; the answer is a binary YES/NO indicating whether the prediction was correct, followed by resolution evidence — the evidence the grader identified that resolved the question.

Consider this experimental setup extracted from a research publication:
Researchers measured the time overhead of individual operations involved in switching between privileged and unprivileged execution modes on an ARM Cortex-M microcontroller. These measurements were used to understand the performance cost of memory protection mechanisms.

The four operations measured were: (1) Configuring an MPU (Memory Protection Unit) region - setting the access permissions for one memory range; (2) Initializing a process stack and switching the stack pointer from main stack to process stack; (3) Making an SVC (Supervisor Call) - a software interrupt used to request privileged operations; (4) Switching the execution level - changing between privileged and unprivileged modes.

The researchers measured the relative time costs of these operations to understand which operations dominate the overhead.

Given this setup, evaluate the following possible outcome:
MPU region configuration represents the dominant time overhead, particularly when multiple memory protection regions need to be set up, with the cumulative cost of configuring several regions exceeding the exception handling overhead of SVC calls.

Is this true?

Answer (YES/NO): YES